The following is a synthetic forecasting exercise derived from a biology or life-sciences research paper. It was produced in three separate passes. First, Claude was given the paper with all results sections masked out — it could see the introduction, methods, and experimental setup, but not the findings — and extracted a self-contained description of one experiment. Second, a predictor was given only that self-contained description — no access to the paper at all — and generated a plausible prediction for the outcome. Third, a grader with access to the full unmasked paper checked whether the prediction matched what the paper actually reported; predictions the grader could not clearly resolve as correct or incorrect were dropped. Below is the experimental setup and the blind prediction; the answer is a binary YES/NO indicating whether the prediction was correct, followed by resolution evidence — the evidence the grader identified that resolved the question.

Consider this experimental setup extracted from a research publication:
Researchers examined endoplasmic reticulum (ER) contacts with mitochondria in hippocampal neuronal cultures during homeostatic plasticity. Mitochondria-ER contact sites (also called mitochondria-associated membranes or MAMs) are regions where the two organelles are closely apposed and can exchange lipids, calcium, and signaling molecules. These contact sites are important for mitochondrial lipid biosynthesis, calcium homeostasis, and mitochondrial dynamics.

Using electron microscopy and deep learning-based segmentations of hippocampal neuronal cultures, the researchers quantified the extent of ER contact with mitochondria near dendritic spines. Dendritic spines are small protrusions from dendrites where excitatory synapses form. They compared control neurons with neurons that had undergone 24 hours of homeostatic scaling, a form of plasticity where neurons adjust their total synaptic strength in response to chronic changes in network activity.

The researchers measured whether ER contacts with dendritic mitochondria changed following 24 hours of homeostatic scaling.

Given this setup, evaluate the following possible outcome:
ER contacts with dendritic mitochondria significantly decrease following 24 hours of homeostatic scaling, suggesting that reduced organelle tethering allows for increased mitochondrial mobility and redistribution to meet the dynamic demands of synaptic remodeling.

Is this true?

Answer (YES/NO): NO